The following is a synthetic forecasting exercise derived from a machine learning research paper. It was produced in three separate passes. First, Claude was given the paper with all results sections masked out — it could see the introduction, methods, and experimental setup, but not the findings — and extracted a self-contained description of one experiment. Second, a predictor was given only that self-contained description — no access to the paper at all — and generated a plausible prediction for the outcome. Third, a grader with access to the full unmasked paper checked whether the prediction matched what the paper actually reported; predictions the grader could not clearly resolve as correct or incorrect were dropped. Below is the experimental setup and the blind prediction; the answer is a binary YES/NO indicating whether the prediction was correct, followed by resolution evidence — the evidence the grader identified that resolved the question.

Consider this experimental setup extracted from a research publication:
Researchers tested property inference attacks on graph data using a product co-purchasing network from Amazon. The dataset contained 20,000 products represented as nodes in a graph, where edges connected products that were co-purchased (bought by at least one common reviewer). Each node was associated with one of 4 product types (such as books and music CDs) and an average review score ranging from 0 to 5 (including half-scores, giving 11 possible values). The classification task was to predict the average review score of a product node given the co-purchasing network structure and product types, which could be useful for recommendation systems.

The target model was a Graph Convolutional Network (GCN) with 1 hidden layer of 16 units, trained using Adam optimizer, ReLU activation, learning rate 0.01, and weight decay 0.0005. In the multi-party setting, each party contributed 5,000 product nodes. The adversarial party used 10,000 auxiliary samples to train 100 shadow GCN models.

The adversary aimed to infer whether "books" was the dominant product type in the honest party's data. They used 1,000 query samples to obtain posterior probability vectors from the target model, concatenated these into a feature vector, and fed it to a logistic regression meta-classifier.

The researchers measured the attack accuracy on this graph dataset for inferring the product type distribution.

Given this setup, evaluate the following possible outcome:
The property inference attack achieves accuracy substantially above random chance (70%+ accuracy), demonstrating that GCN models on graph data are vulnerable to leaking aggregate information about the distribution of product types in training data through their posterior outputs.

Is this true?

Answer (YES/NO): NO